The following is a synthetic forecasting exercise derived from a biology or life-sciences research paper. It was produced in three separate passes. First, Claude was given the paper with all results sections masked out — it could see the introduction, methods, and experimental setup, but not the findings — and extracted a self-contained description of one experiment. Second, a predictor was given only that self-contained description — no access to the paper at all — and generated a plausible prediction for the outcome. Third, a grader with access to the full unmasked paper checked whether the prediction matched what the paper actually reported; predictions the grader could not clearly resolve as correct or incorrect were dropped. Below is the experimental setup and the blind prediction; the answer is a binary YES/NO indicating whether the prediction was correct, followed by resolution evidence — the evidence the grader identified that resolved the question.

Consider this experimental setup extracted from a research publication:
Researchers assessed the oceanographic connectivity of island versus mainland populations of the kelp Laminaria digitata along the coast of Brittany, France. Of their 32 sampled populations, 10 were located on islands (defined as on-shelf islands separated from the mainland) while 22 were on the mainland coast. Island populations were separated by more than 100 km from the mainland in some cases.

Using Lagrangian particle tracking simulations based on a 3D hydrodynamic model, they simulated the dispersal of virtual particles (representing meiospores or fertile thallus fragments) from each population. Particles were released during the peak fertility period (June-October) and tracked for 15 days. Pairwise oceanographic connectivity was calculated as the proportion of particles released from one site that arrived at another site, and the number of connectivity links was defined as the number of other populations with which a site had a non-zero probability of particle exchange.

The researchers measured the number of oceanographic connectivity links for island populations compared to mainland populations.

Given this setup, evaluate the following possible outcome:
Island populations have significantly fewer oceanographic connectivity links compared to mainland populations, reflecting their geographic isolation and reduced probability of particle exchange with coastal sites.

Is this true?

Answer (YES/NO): NO